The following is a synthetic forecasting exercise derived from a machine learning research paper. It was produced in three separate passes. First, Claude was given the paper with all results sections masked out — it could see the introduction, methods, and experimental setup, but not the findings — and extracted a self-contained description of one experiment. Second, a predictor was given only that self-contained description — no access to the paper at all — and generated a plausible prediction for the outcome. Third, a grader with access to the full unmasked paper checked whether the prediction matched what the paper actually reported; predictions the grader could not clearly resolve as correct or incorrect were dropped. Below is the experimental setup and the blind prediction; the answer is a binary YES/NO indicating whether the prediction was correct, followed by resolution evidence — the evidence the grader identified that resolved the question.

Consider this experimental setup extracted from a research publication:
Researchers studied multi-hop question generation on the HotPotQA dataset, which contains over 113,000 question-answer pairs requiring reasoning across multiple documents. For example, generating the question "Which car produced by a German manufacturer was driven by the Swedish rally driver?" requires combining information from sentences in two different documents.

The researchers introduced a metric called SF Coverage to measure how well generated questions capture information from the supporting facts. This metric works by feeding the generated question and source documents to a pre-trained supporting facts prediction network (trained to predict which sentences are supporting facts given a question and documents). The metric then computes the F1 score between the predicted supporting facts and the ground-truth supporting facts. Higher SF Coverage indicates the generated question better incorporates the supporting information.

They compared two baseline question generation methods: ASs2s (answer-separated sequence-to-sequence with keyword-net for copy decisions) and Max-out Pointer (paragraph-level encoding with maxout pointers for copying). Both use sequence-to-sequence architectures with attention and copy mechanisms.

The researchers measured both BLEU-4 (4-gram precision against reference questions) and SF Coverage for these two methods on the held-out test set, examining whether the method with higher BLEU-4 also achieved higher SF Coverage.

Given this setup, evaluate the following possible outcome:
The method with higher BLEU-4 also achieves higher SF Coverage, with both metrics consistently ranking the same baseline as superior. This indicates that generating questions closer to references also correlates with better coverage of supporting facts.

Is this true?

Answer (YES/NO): NO